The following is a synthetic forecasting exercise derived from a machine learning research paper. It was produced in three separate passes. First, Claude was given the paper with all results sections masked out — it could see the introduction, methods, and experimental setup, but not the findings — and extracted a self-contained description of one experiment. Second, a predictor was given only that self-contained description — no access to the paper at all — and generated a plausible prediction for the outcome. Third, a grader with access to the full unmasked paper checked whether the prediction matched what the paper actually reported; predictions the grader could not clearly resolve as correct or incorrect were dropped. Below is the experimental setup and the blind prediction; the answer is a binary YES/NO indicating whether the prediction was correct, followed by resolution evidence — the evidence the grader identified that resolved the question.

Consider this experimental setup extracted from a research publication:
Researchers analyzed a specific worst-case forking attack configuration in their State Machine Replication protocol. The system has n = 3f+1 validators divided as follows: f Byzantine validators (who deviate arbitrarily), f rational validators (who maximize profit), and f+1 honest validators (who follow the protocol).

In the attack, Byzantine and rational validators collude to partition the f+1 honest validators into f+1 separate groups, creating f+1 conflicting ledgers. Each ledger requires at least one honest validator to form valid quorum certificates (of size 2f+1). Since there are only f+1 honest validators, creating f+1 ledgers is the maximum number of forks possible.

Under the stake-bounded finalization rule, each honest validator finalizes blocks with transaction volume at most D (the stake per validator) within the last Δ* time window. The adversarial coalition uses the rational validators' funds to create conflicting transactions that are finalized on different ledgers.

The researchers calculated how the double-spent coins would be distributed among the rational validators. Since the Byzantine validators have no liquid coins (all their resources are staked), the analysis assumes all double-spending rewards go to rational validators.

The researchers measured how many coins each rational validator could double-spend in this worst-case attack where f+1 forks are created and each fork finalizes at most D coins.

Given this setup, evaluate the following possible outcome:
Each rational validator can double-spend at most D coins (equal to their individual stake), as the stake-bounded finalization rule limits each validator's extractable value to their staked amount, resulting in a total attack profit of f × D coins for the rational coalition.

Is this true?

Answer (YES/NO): YES